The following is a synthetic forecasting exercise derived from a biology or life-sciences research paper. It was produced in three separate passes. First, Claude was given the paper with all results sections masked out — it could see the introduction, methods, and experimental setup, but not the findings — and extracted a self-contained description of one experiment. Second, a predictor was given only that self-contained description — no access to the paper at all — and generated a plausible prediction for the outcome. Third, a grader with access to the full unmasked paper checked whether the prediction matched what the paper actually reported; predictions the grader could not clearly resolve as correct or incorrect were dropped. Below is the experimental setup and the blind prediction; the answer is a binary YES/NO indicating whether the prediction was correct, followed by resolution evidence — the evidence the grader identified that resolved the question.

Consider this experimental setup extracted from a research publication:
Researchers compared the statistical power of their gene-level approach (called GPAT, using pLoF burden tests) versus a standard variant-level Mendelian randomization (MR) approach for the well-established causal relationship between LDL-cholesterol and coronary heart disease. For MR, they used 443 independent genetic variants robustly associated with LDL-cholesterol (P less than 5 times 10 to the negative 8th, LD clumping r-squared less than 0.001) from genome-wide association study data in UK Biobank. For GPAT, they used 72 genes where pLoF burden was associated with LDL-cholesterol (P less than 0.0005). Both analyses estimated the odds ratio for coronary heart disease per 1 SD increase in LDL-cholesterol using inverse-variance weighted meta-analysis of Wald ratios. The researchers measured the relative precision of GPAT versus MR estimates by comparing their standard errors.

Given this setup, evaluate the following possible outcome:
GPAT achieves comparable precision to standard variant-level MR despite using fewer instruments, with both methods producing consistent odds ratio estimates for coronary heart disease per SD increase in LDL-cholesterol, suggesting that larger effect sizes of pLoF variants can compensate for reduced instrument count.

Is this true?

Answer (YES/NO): NO